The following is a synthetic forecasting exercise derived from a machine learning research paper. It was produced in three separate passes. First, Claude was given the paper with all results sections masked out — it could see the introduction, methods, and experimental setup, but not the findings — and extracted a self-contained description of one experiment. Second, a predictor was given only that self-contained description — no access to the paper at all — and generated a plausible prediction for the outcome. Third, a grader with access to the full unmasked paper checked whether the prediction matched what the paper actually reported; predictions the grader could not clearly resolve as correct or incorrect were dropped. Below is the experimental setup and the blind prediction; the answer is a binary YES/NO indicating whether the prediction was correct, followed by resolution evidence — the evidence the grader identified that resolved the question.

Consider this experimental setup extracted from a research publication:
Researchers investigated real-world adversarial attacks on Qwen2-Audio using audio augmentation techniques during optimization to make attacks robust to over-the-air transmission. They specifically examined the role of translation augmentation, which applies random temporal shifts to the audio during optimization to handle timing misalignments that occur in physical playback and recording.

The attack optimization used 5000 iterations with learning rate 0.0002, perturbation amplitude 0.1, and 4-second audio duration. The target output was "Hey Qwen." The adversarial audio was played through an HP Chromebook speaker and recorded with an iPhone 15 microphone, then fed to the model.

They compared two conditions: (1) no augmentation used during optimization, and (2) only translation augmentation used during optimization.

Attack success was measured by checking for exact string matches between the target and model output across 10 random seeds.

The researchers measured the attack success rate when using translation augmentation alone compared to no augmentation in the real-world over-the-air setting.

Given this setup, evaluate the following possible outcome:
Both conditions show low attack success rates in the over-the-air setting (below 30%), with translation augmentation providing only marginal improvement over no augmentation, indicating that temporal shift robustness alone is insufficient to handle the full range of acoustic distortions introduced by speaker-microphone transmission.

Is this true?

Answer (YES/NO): YES